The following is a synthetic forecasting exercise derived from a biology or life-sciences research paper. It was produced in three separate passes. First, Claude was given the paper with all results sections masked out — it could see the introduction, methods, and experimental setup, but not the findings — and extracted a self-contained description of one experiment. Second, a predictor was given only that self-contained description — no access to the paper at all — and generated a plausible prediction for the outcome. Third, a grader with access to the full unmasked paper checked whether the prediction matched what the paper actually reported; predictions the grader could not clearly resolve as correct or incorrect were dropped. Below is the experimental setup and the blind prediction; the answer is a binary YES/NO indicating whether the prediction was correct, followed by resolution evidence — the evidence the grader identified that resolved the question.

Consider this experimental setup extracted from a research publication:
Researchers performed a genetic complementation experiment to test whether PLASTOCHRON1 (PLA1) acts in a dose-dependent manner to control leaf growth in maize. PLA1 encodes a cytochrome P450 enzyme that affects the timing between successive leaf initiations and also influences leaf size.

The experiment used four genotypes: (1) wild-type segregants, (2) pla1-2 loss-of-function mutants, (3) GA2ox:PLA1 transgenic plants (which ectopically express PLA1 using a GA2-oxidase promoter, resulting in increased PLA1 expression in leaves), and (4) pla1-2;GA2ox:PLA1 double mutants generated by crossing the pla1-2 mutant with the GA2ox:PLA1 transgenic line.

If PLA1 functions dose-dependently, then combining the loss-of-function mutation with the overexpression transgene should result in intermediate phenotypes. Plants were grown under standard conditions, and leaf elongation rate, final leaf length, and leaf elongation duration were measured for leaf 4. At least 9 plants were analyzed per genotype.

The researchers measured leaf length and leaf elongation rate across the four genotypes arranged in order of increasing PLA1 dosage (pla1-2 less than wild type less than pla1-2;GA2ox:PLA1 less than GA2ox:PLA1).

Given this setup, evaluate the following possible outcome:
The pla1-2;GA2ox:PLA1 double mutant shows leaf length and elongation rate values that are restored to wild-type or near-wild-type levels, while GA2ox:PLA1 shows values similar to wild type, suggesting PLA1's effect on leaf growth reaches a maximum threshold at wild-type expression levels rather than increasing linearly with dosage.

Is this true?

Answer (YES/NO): NO